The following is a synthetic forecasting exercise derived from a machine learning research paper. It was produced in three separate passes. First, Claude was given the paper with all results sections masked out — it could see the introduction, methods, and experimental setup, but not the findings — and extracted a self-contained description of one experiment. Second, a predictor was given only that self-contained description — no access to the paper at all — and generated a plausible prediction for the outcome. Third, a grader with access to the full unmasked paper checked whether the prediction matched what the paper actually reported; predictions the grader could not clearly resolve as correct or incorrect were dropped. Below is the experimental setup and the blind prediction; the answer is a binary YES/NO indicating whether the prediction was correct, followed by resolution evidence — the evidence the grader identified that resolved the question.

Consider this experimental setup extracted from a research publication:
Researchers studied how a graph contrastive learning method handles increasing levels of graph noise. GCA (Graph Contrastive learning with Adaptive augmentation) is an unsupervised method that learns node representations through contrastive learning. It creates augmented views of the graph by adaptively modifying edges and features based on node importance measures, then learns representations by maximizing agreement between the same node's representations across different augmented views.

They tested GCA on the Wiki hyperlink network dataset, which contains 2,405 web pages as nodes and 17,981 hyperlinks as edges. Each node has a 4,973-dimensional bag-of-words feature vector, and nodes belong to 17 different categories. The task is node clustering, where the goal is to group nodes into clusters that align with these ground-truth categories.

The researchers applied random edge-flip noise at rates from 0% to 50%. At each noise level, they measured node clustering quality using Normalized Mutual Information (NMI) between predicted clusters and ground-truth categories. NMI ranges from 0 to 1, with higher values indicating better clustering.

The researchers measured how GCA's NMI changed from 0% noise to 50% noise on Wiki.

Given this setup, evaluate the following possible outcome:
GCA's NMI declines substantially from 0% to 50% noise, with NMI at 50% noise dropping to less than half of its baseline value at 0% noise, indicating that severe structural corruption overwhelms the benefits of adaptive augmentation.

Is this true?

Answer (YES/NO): NO